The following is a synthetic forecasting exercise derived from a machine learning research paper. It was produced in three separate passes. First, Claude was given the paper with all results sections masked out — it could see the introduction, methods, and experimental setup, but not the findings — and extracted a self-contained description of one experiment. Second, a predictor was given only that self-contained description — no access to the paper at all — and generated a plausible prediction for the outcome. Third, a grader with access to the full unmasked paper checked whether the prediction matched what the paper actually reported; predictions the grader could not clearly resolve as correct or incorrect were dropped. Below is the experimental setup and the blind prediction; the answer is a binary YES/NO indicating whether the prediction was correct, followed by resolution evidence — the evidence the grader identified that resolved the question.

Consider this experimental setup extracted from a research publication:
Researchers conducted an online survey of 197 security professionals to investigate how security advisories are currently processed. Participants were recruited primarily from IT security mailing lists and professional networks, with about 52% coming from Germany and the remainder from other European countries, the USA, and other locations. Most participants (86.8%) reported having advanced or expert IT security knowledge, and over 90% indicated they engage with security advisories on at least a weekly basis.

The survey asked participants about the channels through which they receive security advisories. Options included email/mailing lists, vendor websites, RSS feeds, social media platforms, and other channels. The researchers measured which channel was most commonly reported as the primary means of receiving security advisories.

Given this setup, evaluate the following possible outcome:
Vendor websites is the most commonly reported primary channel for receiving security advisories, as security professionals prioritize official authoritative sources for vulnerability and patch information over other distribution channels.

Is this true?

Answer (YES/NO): NO